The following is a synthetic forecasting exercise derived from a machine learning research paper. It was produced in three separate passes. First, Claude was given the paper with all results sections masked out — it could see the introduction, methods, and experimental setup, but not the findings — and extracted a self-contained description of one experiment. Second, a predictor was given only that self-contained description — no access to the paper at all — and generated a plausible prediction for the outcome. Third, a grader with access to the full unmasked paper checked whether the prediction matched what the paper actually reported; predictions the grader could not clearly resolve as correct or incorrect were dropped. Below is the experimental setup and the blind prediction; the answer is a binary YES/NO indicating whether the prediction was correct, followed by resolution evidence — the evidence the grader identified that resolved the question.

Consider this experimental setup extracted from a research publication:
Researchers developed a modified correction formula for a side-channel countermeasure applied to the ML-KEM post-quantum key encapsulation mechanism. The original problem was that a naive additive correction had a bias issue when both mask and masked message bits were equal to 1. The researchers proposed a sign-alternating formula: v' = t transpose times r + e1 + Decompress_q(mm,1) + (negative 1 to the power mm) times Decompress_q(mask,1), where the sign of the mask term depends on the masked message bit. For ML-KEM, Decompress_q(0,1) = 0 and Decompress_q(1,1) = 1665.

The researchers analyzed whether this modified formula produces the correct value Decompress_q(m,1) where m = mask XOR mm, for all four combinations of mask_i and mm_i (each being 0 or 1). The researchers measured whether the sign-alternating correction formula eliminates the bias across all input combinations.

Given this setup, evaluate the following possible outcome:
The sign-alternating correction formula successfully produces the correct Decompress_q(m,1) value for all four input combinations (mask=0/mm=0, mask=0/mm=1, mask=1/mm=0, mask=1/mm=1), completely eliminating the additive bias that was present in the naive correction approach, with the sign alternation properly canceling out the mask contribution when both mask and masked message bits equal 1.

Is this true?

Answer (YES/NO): YES